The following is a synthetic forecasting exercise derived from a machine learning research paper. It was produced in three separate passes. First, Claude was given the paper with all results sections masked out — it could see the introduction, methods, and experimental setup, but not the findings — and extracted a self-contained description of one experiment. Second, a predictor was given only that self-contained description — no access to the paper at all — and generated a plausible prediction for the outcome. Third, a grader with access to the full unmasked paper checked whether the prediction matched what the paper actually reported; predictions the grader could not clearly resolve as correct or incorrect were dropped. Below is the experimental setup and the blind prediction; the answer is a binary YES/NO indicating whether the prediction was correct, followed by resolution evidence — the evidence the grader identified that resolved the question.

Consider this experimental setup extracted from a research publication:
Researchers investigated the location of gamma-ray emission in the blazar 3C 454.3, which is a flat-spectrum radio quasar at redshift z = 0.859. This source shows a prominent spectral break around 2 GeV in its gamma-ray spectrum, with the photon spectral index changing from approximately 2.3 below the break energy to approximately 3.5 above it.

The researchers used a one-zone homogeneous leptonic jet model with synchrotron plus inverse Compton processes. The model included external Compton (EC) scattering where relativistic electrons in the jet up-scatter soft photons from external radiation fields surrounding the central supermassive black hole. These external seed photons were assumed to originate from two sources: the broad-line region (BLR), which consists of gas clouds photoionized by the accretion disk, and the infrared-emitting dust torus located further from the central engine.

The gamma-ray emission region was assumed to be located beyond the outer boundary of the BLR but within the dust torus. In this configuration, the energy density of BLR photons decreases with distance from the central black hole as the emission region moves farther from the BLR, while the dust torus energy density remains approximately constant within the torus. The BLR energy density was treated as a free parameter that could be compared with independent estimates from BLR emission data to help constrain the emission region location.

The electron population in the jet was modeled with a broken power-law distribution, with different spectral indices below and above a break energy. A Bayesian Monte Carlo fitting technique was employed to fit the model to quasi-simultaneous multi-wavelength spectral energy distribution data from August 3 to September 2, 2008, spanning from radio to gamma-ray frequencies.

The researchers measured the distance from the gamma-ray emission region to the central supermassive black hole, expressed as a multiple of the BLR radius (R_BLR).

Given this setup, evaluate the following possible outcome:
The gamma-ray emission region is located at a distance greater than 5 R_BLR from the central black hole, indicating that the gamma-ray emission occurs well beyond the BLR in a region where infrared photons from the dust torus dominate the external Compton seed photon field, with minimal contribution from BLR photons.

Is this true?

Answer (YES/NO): NO